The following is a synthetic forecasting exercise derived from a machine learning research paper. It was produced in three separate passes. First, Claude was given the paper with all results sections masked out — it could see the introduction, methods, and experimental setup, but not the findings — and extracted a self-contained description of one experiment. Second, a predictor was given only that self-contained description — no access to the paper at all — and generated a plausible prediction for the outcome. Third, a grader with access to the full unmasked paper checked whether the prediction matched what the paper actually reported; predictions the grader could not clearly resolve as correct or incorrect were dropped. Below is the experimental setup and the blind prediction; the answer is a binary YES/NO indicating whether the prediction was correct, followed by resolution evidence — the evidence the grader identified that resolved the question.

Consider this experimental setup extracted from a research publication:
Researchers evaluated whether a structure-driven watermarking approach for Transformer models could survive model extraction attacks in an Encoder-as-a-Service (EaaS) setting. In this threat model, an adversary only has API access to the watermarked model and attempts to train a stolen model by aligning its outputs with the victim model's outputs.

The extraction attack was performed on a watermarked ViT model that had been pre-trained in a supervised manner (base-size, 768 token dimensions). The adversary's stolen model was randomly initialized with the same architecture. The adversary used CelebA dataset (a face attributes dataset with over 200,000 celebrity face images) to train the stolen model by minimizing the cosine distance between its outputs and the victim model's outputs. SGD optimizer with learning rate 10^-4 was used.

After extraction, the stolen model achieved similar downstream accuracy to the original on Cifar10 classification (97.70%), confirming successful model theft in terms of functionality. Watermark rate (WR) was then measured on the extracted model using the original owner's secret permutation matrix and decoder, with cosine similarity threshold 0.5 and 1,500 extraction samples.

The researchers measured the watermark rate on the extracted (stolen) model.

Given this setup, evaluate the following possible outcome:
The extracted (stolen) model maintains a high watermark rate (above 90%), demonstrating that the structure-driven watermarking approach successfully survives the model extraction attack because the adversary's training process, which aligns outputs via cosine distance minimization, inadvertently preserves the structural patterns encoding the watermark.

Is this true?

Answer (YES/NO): YES